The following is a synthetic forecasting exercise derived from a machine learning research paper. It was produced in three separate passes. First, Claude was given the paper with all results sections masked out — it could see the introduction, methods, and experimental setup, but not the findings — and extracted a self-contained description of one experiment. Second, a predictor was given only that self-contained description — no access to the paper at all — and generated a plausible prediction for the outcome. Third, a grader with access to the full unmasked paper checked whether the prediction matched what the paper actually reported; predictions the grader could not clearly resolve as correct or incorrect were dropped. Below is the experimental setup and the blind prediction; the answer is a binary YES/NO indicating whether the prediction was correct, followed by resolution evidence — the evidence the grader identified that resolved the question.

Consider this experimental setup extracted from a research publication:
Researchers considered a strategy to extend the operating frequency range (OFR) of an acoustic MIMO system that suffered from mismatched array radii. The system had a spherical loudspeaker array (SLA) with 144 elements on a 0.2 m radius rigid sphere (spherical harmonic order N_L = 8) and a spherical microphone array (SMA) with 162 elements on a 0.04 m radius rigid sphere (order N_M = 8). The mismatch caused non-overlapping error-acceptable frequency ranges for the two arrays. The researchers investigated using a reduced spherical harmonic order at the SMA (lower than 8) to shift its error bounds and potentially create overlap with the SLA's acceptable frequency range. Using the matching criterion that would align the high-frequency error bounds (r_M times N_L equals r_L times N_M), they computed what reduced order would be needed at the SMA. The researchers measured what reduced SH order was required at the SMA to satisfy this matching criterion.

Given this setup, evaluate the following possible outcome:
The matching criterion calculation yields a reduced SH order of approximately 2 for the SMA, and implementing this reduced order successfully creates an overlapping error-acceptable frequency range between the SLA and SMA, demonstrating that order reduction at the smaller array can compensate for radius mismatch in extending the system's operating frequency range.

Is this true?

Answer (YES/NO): YES